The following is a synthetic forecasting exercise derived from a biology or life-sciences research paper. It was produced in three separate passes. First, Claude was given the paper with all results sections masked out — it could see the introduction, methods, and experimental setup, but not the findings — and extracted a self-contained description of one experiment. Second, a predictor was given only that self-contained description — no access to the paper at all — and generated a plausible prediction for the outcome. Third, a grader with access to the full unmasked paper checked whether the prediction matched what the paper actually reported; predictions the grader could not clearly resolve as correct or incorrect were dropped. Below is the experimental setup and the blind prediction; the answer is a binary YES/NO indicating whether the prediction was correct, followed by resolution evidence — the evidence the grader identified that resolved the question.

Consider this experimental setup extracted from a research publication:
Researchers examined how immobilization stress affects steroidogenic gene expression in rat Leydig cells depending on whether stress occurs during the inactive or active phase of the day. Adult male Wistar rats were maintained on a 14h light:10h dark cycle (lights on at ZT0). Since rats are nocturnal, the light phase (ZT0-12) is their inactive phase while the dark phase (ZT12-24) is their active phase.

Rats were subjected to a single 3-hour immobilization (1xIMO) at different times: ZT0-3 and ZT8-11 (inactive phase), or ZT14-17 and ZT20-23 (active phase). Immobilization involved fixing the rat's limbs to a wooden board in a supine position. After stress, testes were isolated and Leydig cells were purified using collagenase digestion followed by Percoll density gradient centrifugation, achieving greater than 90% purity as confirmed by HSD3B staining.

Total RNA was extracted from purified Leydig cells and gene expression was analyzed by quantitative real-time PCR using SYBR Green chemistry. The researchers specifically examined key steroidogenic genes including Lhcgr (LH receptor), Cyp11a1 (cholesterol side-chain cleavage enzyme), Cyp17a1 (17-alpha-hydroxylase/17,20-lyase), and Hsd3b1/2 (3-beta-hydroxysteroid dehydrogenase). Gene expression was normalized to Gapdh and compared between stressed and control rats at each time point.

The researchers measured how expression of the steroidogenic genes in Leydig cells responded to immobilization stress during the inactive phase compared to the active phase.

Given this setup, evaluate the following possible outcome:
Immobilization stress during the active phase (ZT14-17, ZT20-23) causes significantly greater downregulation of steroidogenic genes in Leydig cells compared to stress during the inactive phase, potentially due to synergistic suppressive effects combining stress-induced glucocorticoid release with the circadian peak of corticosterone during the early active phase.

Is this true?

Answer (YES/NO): NO